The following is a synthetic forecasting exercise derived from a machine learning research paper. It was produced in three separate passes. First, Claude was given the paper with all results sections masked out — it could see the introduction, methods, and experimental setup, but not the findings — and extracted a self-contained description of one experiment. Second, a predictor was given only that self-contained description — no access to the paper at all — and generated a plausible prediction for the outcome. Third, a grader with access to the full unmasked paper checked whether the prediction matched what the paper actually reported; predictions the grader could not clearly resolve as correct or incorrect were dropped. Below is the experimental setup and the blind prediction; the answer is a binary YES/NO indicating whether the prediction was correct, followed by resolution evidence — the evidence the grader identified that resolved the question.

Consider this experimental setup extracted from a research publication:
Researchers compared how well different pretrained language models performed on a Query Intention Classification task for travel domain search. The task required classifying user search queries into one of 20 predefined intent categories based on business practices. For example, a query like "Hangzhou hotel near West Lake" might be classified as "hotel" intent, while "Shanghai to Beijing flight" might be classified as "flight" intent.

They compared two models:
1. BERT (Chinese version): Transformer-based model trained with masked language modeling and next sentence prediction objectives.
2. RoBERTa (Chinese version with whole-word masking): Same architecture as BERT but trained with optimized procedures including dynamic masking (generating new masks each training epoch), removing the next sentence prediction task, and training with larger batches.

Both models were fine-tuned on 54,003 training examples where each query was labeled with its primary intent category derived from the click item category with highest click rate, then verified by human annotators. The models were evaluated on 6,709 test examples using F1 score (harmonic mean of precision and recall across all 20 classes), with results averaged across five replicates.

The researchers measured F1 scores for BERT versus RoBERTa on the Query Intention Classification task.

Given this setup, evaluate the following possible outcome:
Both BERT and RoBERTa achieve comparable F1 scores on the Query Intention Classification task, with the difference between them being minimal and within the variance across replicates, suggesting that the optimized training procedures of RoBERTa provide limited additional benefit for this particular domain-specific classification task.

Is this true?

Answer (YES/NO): NO